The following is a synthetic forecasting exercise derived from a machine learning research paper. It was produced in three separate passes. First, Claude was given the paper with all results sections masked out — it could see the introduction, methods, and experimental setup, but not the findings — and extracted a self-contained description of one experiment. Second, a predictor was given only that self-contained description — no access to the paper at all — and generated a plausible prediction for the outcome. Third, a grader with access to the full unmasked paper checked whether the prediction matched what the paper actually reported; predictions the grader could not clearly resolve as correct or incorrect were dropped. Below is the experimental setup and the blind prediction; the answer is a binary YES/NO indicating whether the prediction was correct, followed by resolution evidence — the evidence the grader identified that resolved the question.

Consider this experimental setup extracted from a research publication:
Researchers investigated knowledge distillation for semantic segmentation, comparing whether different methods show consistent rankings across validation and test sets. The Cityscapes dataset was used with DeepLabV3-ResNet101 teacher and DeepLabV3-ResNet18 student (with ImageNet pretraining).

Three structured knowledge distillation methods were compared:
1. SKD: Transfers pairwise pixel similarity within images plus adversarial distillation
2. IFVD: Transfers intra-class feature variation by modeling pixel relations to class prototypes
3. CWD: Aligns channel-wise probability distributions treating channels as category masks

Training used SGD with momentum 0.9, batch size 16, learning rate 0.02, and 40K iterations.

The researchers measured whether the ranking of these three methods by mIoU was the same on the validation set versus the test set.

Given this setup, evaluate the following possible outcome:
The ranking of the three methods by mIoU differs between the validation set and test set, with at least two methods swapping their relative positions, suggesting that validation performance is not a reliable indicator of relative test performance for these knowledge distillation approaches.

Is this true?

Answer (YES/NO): NO